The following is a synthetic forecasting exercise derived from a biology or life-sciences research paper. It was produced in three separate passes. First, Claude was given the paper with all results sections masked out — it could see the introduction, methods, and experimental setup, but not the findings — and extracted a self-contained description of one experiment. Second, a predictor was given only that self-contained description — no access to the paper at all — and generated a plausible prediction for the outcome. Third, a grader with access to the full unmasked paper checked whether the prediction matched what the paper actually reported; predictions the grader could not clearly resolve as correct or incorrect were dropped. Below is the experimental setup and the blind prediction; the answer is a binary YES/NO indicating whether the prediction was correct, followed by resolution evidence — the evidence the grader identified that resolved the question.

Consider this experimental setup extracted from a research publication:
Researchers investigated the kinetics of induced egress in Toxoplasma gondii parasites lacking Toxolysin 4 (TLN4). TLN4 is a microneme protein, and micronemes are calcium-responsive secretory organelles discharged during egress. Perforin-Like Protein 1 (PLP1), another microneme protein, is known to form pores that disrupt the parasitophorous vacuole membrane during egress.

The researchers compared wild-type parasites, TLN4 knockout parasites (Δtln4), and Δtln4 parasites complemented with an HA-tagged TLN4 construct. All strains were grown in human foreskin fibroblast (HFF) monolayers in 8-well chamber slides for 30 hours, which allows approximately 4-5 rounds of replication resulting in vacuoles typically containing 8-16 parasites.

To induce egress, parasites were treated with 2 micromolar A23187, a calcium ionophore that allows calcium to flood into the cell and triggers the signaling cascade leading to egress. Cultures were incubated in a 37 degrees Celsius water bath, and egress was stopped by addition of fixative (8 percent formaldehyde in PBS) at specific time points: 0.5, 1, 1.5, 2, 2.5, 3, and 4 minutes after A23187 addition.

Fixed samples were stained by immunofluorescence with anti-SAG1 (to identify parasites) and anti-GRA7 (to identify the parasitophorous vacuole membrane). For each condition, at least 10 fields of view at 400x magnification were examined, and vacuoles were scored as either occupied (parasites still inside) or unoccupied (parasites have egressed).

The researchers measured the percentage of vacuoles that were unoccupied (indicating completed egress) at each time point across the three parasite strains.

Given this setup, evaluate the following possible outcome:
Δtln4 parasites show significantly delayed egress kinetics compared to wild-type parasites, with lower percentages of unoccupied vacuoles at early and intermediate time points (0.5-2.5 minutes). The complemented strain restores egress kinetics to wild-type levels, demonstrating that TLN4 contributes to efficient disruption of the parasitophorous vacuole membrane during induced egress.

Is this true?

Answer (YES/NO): YES